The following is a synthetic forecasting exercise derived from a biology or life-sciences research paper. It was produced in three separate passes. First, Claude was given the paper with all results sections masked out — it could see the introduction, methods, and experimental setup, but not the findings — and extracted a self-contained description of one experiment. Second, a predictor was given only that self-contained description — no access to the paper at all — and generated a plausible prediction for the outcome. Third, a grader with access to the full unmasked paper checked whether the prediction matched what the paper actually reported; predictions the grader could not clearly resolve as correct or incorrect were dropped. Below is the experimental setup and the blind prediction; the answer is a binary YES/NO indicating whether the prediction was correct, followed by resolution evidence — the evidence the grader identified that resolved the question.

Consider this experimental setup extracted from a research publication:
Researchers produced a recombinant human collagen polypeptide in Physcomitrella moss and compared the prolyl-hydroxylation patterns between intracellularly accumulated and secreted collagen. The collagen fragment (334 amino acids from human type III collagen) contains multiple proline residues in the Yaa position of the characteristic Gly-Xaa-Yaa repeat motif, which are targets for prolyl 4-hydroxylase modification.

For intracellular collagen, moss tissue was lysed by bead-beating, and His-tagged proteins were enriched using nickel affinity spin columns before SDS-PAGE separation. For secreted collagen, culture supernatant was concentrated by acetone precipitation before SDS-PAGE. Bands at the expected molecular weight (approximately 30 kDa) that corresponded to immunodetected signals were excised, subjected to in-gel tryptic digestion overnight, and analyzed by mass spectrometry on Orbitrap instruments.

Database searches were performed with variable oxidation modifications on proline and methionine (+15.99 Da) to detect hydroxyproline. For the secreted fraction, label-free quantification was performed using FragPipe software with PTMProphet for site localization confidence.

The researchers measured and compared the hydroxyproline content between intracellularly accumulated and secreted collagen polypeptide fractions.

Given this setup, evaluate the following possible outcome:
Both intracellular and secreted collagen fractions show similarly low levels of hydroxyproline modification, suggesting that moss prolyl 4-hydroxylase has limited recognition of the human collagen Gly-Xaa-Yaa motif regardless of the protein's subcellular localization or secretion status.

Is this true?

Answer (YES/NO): NO